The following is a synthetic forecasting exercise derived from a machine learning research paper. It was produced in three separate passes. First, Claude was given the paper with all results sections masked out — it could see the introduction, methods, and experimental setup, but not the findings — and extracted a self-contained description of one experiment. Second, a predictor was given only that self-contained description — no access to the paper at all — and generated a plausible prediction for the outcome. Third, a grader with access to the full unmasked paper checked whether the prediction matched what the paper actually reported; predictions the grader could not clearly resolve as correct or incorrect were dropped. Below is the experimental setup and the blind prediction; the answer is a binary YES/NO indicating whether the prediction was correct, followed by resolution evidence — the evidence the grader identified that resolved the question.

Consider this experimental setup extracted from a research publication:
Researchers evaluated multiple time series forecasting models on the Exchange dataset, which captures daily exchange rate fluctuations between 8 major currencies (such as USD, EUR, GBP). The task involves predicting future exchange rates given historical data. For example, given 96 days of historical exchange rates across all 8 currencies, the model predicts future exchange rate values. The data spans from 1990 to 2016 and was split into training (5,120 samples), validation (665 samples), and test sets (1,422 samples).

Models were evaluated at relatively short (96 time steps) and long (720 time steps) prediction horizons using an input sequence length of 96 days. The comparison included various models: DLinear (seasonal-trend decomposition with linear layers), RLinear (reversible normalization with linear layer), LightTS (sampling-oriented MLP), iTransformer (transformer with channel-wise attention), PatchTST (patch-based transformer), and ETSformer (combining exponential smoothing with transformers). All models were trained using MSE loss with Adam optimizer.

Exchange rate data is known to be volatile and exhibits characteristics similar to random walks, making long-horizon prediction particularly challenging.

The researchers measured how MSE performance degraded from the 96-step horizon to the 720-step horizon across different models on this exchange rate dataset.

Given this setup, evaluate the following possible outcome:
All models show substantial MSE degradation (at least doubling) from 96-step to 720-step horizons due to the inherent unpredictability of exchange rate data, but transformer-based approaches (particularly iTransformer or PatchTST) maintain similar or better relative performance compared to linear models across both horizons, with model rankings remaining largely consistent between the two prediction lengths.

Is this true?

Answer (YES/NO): NO